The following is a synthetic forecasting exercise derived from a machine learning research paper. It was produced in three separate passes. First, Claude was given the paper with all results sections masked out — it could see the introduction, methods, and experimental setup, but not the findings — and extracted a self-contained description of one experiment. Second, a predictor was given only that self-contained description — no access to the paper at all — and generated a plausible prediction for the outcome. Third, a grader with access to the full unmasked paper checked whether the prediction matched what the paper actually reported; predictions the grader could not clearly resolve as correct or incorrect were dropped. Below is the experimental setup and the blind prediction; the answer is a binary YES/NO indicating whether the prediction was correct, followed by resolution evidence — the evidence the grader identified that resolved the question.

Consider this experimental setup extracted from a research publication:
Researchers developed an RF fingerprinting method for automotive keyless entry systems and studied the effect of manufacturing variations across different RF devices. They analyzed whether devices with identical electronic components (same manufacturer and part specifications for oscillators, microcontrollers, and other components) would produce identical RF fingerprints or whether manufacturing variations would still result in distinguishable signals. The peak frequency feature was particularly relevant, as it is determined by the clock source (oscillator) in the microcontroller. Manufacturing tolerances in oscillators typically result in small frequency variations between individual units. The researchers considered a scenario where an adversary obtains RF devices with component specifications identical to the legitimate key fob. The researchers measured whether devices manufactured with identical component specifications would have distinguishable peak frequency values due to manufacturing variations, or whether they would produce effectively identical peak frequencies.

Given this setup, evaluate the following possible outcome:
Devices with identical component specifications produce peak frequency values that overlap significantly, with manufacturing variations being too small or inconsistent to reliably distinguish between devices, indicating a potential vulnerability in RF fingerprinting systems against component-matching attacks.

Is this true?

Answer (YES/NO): NO